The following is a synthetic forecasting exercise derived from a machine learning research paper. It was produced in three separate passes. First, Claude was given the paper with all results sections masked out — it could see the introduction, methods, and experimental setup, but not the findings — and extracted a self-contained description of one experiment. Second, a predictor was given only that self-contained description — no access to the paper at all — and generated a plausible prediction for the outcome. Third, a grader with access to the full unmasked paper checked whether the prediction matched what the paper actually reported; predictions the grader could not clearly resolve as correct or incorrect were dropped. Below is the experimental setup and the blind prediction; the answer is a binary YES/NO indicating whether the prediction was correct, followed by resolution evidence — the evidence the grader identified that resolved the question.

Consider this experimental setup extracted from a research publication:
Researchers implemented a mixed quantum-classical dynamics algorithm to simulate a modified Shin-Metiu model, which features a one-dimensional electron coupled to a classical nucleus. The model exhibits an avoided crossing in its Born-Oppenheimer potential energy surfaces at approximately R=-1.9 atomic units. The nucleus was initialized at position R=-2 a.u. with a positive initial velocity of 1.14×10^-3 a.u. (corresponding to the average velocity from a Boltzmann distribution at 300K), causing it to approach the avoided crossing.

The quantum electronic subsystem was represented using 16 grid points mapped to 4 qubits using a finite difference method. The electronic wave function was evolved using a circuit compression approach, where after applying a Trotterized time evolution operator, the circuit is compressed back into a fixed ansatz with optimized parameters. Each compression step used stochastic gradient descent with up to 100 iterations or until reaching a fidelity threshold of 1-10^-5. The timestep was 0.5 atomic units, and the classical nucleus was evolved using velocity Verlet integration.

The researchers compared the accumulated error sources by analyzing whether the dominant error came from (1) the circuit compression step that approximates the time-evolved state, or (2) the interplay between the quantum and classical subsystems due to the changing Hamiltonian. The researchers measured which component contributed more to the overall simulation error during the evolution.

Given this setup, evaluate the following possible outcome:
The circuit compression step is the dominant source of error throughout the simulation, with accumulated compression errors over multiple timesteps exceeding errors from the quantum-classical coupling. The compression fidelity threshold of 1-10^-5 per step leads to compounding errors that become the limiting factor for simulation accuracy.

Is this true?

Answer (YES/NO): YES